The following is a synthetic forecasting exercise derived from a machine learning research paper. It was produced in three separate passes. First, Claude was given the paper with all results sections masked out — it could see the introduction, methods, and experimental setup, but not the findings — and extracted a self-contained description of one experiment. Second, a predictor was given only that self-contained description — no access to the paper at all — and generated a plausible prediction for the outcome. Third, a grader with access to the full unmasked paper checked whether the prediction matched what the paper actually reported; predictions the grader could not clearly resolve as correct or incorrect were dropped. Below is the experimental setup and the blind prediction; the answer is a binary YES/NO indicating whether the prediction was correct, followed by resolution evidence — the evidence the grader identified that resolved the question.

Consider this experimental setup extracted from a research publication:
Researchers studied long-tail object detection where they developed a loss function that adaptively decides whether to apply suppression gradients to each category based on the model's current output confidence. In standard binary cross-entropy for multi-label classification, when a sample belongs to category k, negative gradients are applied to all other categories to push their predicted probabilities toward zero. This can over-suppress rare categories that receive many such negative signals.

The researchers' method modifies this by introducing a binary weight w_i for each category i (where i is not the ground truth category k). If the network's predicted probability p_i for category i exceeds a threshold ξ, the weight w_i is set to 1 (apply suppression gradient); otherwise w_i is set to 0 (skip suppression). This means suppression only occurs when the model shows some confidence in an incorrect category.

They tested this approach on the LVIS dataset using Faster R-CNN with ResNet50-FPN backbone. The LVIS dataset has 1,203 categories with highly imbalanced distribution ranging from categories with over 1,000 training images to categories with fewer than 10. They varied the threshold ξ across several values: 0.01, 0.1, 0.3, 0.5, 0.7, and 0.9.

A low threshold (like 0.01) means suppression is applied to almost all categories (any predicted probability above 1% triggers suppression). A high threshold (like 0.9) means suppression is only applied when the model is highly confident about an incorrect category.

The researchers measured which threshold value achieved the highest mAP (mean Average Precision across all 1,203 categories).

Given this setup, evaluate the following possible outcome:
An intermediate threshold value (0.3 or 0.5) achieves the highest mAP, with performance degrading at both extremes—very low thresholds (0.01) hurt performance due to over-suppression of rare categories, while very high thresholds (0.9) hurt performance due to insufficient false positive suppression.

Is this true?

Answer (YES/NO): NO